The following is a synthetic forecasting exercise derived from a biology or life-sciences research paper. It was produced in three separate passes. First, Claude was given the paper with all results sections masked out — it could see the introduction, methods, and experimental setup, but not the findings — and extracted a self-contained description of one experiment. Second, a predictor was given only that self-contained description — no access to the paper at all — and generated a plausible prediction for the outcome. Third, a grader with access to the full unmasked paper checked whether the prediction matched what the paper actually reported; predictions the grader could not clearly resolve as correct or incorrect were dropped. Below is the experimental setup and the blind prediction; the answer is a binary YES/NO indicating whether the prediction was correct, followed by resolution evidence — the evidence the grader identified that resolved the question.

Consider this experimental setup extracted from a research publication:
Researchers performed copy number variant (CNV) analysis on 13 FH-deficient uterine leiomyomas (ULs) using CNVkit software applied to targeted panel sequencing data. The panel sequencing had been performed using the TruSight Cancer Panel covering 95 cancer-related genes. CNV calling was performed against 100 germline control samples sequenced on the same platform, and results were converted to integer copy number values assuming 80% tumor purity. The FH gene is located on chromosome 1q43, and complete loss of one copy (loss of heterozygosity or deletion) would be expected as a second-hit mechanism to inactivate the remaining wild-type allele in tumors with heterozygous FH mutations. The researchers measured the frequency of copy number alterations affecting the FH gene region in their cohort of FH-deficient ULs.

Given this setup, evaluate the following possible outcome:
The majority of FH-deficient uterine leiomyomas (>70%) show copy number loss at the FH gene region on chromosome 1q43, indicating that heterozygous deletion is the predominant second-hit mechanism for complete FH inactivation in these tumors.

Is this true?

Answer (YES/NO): YES